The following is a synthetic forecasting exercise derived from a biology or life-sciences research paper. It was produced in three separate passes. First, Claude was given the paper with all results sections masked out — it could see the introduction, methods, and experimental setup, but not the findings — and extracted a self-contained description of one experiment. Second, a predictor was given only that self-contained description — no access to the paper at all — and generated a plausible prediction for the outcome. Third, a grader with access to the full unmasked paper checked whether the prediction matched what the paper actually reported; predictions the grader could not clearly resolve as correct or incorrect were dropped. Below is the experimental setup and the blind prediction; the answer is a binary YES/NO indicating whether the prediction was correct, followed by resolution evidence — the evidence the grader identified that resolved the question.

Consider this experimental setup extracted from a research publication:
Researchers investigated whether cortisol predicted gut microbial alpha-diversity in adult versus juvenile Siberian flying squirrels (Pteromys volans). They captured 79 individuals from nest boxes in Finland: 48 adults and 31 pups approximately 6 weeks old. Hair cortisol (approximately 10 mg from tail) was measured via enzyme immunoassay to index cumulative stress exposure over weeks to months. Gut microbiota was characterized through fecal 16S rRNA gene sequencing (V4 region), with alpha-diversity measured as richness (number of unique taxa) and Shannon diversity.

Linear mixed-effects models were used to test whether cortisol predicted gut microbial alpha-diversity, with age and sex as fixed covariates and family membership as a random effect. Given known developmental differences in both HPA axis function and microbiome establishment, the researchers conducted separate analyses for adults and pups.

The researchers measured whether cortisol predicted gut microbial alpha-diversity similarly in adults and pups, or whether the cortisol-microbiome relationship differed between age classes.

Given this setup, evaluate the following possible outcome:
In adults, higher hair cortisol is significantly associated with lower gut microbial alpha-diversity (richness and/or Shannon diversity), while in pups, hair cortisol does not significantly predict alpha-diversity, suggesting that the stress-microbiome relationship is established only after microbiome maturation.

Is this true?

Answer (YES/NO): NO